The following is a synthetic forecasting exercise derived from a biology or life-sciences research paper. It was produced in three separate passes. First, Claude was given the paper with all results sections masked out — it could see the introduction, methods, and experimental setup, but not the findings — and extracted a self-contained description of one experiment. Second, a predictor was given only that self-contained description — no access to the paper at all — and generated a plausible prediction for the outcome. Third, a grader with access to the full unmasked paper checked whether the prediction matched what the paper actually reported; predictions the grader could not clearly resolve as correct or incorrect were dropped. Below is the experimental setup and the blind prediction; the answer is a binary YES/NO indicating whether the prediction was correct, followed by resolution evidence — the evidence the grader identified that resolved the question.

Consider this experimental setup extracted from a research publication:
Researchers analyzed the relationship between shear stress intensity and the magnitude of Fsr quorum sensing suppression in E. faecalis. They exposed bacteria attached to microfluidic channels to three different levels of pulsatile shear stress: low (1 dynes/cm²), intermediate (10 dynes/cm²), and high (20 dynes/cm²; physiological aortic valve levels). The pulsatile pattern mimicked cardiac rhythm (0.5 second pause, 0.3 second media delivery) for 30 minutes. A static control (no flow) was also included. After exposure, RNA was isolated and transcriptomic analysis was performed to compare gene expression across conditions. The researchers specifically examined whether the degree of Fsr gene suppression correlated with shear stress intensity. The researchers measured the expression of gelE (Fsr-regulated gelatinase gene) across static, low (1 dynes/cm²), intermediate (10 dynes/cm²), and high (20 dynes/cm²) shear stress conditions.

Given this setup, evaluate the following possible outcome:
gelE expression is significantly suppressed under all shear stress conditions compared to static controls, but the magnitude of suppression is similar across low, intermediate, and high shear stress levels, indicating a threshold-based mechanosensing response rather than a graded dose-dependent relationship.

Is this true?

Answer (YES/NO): NO